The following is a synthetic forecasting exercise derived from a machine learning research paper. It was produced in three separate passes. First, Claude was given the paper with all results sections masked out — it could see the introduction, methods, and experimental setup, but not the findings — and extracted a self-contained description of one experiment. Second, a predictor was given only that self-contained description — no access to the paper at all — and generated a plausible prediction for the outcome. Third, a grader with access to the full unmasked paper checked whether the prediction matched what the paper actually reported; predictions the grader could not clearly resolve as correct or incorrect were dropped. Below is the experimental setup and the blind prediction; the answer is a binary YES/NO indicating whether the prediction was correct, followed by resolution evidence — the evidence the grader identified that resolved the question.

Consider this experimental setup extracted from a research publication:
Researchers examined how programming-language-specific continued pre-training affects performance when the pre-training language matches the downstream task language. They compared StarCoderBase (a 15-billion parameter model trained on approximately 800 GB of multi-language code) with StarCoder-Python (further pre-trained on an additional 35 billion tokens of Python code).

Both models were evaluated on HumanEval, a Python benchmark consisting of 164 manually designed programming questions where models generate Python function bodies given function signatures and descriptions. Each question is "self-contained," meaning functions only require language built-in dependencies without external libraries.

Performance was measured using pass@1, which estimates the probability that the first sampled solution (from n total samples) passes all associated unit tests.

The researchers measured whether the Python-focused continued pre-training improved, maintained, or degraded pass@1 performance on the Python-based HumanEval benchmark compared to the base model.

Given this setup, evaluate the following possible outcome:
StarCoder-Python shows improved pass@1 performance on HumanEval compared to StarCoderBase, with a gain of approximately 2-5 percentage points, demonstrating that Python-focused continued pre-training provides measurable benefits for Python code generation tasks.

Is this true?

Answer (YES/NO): YES